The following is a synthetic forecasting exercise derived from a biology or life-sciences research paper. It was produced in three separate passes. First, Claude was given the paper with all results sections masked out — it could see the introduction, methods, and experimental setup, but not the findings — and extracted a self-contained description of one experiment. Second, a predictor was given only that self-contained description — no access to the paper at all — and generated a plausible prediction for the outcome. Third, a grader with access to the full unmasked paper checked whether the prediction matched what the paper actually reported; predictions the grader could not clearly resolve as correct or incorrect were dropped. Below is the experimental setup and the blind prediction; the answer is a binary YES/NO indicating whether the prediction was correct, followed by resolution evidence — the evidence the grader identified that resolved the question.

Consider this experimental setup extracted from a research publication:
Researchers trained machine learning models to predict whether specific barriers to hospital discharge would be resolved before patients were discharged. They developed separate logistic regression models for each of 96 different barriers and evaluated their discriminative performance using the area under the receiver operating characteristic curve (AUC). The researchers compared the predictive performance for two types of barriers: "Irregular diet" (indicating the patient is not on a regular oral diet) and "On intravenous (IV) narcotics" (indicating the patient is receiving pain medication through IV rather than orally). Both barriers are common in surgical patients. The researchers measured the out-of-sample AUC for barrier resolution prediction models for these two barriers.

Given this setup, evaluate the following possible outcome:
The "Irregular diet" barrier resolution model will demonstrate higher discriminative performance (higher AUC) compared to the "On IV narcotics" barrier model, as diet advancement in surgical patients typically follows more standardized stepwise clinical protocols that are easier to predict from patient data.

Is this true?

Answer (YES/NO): YES